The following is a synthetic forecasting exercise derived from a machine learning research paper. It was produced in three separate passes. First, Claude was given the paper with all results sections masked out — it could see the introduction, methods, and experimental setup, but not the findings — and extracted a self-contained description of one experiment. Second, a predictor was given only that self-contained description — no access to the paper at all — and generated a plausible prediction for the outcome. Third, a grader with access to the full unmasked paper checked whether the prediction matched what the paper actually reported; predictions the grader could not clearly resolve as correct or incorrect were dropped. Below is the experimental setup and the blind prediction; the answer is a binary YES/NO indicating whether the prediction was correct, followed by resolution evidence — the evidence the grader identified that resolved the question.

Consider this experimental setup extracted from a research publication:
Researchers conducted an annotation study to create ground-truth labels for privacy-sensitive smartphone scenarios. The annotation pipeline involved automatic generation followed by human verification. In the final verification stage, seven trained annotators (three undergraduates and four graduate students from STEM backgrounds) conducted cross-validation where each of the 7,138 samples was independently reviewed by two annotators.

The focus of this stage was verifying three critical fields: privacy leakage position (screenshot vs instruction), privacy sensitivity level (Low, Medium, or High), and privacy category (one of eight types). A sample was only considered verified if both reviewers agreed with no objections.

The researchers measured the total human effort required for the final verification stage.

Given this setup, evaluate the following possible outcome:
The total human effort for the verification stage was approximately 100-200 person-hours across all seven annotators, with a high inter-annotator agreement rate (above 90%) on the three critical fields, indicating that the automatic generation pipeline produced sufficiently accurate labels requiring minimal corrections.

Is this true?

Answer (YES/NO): NO